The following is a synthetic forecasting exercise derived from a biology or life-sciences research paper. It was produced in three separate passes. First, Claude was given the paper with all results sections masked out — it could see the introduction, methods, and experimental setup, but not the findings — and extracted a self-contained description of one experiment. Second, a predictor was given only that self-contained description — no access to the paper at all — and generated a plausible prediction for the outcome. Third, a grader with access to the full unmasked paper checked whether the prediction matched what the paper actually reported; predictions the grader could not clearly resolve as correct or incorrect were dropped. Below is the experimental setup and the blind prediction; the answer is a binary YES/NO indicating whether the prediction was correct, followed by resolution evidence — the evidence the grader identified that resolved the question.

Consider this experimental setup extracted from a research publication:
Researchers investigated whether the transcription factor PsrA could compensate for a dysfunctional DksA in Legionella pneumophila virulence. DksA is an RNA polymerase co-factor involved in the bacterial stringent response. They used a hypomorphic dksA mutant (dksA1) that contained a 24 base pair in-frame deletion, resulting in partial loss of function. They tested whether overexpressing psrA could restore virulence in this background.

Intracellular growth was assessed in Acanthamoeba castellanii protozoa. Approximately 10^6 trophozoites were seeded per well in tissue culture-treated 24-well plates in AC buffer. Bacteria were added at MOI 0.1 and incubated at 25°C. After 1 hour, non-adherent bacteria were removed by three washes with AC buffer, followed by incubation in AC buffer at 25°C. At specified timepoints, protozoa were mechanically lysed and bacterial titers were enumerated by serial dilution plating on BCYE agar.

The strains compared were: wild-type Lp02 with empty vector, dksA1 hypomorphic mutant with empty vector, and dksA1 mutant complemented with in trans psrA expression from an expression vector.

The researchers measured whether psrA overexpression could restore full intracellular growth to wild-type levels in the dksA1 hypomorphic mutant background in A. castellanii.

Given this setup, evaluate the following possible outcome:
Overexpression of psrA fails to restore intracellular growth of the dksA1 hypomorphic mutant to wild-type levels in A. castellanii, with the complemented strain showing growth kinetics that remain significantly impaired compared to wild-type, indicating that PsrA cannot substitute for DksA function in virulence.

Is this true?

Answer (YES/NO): NO